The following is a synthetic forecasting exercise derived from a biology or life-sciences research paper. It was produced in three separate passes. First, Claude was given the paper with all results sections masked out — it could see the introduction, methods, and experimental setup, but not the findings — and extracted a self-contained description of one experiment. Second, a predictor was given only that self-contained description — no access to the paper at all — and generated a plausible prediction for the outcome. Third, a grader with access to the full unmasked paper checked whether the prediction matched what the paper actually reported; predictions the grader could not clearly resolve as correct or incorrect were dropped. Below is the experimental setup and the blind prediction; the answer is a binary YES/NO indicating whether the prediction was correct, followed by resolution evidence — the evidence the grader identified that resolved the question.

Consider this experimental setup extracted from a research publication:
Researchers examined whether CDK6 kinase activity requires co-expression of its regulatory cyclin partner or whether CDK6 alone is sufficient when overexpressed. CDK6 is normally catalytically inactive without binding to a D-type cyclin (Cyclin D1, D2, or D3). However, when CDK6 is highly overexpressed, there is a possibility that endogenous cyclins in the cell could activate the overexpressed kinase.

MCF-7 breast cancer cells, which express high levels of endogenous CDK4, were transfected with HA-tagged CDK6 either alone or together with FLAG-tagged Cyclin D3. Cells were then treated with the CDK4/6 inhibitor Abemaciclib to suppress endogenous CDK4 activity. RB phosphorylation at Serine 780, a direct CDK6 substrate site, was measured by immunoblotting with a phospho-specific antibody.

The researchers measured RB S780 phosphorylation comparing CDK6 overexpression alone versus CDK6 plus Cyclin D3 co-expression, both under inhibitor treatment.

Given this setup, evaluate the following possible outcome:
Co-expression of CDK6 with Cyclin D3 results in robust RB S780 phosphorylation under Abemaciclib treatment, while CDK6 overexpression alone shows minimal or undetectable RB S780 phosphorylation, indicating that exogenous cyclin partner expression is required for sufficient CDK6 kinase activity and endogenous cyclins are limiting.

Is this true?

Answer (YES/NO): NO